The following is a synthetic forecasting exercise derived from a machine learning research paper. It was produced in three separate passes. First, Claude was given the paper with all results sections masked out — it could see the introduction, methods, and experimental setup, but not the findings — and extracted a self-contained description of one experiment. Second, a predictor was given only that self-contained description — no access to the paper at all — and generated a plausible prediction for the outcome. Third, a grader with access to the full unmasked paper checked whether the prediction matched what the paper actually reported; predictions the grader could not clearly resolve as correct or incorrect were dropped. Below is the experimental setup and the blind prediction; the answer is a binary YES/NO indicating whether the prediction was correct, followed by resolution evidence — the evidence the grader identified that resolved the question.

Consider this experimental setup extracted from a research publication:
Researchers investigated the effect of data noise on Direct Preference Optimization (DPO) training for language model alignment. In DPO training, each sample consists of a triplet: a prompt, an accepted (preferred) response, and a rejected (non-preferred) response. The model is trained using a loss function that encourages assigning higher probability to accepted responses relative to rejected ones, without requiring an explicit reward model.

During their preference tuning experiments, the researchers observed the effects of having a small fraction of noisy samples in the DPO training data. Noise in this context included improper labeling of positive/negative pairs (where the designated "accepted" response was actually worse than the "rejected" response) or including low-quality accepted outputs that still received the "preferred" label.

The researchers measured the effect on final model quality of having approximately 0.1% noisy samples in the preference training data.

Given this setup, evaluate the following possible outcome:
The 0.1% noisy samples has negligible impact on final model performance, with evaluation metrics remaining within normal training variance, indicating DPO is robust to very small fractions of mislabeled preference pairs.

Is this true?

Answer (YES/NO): NO